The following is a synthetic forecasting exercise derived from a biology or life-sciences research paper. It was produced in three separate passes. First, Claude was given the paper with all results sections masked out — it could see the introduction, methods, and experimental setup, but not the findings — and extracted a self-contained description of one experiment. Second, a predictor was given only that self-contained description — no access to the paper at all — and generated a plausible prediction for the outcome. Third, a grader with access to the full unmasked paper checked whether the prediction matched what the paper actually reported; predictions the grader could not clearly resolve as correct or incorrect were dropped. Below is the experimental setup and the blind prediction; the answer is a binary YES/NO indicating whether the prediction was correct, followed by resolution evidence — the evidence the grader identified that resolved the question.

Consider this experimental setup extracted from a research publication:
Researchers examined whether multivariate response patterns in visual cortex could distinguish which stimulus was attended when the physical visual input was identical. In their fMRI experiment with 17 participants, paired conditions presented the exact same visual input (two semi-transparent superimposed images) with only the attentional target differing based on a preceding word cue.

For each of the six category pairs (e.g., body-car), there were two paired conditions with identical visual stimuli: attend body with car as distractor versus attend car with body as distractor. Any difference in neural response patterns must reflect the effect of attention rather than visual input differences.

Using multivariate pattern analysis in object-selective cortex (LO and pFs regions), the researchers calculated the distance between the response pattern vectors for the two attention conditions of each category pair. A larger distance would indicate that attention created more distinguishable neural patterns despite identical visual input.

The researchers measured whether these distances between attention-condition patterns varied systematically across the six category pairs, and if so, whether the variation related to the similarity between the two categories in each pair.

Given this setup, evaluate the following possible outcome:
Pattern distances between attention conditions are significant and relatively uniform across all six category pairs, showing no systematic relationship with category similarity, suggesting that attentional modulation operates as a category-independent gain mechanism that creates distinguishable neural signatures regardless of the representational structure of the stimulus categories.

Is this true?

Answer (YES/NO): NO